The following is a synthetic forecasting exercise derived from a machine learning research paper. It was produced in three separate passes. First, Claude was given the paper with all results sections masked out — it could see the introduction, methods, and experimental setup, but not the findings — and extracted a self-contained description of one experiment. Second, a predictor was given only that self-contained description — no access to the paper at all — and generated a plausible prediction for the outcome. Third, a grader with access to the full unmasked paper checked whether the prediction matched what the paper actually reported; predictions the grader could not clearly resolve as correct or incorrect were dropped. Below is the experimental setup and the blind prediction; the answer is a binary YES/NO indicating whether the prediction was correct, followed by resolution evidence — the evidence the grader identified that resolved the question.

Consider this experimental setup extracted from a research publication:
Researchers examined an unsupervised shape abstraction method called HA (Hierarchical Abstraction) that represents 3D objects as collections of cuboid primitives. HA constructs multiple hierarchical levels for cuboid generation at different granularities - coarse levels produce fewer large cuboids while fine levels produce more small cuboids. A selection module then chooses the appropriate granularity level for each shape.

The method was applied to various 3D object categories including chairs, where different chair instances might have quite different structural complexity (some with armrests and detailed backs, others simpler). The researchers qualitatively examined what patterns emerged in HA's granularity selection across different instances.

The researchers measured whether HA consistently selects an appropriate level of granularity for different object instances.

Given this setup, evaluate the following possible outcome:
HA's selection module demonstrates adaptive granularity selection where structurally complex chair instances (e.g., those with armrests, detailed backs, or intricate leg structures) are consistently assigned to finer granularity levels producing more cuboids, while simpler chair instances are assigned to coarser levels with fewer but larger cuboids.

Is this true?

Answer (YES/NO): NO